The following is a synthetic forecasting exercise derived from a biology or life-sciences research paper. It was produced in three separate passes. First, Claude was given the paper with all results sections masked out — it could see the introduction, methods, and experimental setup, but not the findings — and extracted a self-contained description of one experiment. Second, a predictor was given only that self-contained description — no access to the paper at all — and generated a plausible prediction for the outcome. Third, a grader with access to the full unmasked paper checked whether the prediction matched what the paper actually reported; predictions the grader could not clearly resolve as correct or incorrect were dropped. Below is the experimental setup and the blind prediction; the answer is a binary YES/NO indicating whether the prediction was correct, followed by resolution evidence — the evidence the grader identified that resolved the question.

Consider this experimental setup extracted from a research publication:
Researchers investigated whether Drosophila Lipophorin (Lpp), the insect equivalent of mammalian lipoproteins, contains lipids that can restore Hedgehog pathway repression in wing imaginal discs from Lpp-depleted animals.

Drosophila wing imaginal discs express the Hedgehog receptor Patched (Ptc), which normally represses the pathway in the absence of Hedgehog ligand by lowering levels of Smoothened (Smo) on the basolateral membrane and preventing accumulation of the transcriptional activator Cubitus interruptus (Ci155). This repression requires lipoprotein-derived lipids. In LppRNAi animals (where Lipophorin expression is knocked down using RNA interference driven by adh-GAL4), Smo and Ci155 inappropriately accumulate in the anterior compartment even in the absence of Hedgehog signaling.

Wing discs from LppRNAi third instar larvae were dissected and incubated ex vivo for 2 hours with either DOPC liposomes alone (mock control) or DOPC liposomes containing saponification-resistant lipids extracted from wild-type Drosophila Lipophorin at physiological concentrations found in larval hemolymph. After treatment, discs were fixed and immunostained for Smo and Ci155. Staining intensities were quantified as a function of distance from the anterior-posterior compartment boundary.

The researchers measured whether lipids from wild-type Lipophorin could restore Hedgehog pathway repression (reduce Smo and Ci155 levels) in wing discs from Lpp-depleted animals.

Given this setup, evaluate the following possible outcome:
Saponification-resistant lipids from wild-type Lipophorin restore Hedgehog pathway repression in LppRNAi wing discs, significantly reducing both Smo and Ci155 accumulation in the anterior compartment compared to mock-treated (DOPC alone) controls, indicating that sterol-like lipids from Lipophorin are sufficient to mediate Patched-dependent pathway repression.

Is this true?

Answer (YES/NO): NO